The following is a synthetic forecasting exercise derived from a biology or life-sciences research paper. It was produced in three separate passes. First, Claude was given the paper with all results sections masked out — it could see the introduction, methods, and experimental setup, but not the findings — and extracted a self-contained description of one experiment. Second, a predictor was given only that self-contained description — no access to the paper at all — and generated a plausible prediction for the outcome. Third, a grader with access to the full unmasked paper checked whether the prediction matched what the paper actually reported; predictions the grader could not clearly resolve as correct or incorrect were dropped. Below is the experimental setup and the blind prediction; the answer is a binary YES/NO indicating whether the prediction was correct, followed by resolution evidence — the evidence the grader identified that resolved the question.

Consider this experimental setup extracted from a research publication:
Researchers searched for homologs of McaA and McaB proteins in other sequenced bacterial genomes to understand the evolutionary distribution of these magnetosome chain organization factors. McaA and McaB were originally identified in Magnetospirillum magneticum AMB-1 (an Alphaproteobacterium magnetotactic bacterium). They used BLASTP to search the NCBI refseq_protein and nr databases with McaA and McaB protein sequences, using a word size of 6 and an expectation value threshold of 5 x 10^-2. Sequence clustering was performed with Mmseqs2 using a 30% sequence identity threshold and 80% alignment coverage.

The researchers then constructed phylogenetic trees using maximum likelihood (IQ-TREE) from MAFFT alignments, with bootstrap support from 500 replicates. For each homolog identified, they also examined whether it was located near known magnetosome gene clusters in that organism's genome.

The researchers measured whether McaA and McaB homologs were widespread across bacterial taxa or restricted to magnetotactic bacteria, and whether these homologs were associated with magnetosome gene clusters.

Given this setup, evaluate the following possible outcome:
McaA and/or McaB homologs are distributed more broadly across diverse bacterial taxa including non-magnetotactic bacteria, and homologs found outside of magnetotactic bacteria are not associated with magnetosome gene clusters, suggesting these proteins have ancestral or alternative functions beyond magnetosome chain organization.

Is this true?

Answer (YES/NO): NO